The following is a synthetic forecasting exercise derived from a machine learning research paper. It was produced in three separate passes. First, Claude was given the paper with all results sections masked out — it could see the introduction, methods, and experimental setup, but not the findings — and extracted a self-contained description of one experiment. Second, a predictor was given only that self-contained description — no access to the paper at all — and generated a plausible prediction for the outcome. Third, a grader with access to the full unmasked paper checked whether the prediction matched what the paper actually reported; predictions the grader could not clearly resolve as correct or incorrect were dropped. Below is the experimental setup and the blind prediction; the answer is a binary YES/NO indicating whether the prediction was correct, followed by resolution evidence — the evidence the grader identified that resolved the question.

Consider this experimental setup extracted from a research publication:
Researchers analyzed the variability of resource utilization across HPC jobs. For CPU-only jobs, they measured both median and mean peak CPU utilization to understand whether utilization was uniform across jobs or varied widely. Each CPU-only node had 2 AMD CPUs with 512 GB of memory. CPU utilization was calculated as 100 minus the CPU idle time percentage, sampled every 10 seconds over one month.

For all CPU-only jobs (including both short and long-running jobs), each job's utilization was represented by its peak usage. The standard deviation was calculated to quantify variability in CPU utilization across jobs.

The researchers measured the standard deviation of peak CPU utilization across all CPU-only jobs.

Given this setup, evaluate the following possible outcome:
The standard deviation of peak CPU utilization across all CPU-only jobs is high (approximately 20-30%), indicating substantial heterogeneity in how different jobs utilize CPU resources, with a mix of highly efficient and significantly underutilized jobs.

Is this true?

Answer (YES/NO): NO